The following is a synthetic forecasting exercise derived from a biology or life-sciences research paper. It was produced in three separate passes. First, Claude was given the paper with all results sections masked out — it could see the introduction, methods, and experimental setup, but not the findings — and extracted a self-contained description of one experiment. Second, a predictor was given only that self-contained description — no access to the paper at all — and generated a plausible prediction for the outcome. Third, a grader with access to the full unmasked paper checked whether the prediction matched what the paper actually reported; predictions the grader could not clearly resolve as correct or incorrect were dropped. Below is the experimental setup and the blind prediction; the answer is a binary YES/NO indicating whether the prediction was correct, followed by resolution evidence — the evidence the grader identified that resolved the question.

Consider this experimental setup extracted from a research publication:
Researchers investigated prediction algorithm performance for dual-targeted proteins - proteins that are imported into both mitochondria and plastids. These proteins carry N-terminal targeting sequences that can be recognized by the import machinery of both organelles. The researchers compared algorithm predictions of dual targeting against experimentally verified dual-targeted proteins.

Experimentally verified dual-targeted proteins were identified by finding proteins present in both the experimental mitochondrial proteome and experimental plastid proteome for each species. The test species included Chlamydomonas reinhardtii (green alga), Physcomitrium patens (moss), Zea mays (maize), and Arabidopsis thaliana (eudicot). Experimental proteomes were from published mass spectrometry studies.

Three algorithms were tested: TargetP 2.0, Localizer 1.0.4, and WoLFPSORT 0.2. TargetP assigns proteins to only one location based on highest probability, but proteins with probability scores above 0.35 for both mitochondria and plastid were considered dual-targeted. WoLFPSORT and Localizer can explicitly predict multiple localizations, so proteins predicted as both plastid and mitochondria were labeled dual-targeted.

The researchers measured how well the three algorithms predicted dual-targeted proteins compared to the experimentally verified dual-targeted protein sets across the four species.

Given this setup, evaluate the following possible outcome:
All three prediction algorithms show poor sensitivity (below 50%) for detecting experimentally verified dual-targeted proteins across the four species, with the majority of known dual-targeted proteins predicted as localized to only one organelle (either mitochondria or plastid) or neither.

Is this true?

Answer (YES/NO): YES